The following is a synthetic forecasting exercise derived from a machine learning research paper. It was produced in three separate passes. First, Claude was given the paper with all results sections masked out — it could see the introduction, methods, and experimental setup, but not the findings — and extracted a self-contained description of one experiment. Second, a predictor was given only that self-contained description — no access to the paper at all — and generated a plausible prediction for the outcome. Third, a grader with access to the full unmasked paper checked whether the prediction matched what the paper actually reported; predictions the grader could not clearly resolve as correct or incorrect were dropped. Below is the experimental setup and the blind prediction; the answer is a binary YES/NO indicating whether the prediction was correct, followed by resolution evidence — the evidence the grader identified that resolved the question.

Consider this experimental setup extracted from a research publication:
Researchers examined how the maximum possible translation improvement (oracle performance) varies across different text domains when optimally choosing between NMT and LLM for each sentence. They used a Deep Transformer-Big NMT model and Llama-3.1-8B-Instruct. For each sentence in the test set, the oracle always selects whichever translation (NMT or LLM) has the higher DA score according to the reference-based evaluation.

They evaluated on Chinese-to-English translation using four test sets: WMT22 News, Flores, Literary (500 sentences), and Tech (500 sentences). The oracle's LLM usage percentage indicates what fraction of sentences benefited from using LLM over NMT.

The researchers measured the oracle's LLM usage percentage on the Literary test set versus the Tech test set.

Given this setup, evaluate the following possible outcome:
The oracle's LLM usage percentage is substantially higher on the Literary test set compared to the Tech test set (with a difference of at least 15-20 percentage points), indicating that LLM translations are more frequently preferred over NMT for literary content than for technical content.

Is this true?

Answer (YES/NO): YES